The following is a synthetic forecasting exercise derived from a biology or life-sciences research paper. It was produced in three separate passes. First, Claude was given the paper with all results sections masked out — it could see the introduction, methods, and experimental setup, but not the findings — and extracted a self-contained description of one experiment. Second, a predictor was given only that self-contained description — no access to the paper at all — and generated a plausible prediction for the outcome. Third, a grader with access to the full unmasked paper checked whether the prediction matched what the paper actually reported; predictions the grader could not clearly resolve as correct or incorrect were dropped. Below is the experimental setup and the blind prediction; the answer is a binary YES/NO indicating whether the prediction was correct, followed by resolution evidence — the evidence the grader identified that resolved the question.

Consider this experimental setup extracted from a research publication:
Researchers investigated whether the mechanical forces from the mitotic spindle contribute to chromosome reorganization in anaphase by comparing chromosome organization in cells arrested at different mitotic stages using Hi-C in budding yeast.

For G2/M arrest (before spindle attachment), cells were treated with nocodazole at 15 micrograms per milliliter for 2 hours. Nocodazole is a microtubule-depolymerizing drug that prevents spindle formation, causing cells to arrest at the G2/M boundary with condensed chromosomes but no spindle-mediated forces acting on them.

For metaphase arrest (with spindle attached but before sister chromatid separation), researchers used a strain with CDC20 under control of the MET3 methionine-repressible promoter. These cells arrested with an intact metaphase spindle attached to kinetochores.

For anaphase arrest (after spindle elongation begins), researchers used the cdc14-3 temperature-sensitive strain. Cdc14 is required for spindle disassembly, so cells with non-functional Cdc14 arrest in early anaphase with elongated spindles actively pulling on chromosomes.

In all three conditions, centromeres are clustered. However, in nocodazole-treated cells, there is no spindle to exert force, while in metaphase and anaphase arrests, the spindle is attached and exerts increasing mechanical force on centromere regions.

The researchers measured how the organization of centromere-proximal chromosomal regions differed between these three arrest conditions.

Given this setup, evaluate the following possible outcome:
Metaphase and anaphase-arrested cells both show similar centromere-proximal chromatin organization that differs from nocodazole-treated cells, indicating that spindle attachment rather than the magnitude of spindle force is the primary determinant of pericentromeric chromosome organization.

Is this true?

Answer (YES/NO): NO